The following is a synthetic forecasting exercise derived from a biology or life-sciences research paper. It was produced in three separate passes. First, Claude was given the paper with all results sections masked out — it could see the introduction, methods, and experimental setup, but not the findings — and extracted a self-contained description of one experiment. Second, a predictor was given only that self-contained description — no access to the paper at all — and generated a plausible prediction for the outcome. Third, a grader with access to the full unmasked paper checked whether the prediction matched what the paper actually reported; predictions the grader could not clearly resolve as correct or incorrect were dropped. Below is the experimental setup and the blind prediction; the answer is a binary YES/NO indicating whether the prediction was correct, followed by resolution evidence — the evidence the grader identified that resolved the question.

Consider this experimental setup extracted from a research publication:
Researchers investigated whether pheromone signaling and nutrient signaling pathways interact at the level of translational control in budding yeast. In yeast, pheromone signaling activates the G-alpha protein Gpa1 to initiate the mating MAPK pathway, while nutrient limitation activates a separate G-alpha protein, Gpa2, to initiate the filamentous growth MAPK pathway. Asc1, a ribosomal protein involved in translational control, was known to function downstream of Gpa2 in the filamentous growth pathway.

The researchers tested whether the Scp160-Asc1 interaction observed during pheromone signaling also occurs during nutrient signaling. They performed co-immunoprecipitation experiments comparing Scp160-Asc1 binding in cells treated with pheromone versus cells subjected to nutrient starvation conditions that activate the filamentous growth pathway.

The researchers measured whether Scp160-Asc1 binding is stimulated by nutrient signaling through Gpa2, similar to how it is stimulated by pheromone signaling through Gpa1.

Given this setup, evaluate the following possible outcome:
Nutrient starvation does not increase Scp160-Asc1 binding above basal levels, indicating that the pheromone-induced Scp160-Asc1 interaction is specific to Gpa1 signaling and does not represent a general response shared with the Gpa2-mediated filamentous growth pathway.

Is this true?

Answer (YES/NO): YES